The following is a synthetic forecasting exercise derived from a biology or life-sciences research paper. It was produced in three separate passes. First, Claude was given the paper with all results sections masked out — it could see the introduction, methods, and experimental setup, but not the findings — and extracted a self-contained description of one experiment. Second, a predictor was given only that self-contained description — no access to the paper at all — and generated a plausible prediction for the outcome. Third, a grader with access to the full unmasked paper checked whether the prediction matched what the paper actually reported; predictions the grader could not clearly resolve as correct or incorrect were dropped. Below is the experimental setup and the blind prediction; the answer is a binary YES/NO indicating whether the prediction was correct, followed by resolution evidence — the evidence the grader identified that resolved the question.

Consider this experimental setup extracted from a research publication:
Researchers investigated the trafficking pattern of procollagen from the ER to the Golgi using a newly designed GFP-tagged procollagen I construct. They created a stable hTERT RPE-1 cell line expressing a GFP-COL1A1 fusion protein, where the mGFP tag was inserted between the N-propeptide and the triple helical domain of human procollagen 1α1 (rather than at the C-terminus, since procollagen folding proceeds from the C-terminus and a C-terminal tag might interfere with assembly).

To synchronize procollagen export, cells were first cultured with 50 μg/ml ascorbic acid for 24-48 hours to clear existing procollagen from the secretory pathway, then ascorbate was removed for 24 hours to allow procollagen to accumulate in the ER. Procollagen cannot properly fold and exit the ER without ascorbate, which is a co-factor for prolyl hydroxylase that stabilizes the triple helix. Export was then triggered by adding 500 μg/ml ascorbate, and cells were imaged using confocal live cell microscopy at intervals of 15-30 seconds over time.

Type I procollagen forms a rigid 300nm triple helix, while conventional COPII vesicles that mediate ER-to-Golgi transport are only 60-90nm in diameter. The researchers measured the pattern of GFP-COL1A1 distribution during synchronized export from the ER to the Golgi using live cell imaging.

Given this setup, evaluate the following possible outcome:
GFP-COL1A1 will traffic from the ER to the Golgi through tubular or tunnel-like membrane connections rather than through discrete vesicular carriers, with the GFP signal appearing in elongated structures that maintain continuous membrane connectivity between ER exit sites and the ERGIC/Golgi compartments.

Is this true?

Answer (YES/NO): NO